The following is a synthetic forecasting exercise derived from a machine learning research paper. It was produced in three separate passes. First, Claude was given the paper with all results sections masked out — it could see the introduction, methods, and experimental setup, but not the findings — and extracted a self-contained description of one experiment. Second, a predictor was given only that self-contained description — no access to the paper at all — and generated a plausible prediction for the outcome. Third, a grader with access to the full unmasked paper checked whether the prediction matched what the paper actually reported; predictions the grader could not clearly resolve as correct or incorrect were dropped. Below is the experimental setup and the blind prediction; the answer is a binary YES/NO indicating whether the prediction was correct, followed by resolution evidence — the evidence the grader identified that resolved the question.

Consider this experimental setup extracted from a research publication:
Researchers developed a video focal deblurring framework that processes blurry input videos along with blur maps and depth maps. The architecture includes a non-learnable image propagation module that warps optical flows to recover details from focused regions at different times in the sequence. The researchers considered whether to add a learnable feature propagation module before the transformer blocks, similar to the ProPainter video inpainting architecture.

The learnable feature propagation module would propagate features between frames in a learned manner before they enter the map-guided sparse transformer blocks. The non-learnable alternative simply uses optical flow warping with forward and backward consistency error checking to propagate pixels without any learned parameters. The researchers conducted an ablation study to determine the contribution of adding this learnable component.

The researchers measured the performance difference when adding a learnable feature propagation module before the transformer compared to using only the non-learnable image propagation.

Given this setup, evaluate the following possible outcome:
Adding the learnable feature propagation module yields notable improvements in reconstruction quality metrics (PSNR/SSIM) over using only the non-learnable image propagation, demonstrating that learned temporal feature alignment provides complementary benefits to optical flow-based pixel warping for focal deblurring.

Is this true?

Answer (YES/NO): NO